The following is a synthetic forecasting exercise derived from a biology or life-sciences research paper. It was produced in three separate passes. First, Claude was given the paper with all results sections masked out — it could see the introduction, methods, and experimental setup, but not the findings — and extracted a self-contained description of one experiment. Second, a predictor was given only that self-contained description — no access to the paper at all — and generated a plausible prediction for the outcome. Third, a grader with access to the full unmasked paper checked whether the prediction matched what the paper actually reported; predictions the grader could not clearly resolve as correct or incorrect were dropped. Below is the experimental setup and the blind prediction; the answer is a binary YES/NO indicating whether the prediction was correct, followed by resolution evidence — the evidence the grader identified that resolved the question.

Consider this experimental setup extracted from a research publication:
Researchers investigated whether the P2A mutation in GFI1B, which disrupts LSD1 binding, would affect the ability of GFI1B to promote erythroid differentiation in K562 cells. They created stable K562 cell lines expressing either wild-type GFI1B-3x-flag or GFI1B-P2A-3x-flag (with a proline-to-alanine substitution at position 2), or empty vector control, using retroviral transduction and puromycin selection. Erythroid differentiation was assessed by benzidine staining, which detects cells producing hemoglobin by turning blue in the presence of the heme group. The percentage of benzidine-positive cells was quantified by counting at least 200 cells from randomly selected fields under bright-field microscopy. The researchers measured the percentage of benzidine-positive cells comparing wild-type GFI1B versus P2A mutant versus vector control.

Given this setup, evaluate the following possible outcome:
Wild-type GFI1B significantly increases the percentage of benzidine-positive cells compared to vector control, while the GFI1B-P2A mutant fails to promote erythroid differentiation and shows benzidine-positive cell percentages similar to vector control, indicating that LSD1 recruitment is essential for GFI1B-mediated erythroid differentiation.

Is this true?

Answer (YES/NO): YES